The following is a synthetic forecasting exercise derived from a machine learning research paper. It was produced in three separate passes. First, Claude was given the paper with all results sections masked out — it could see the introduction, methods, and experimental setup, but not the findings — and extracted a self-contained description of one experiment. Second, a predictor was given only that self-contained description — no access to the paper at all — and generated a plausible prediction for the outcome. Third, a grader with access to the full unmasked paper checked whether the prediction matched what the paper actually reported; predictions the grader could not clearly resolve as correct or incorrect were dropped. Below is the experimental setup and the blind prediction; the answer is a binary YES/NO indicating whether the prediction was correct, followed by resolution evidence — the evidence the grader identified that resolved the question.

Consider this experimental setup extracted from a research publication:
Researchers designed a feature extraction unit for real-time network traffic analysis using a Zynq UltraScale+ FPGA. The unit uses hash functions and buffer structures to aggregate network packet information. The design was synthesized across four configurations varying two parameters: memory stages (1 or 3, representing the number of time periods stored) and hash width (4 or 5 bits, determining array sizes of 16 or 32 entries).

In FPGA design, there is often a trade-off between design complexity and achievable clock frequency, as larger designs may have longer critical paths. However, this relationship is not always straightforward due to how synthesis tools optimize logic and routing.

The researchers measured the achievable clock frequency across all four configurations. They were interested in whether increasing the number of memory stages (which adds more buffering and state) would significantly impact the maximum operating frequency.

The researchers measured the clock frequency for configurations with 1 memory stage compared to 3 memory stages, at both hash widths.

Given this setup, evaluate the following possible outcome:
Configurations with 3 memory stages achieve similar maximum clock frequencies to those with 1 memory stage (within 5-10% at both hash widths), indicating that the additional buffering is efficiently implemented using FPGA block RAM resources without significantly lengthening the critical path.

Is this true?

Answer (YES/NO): YES